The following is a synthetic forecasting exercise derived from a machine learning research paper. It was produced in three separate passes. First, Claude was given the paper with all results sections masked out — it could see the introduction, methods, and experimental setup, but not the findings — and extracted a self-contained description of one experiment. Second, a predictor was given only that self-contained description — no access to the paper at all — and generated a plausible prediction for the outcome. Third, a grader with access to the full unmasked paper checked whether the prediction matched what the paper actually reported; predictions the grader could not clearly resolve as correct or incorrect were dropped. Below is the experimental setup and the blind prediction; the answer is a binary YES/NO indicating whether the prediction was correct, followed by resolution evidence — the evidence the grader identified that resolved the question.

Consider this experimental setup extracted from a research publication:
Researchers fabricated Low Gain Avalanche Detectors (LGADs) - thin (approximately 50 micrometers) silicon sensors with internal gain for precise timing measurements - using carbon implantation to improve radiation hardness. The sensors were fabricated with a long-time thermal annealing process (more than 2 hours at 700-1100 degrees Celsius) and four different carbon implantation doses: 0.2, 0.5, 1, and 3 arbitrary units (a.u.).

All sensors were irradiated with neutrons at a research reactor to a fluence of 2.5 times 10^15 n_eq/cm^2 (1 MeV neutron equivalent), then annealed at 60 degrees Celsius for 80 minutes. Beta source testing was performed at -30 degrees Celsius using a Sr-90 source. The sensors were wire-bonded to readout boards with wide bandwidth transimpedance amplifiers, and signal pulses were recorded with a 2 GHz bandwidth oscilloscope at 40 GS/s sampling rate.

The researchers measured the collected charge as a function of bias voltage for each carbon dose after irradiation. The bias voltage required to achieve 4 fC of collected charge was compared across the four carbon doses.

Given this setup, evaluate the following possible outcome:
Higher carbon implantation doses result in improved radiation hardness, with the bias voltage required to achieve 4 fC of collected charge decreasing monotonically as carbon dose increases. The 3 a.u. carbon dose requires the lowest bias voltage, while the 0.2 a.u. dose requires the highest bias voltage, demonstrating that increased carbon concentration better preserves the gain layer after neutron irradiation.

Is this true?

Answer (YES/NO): NO